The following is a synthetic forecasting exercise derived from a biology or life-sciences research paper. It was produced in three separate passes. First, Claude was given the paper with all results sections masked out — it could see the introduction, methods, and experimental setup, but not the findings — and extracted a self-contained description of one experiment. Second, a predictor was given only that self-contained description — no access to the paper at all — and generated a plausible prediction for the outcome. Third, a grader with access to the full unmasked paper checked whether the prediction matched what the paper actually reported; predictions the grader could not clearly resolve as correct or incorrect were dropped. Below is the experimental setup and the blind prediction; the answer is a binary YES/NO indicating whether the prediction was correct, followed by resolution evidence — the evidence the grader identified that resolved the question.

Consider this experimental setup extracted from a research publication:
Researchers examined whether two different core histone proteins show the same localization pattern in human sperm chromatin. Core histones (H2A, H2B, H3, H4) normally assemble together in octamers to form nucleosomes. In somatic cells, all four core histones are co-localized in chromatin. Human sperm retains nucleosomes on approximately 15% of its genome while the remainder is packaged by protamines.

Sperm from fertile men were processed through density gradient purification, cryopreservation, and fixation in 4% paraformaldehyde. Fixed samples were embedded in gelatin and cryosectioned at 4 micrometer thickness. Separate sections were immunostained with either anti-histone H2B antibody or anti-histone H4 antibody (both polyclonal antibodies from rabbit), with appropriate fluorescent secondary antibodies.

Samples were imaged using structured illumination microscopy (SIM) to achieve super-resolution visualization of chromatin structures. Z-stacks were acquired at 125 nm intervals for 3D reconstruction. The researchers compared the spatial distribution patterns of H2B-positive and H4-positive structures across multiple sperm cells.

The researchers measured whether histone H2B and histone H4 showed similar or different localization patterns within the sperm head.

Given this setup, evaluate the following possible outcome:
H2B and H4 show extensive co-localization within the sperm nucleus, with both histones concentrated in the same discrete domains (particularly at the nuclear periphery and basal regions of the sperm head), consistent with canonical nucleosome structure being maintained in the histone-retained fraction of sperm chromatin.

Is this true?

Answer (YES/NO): YES